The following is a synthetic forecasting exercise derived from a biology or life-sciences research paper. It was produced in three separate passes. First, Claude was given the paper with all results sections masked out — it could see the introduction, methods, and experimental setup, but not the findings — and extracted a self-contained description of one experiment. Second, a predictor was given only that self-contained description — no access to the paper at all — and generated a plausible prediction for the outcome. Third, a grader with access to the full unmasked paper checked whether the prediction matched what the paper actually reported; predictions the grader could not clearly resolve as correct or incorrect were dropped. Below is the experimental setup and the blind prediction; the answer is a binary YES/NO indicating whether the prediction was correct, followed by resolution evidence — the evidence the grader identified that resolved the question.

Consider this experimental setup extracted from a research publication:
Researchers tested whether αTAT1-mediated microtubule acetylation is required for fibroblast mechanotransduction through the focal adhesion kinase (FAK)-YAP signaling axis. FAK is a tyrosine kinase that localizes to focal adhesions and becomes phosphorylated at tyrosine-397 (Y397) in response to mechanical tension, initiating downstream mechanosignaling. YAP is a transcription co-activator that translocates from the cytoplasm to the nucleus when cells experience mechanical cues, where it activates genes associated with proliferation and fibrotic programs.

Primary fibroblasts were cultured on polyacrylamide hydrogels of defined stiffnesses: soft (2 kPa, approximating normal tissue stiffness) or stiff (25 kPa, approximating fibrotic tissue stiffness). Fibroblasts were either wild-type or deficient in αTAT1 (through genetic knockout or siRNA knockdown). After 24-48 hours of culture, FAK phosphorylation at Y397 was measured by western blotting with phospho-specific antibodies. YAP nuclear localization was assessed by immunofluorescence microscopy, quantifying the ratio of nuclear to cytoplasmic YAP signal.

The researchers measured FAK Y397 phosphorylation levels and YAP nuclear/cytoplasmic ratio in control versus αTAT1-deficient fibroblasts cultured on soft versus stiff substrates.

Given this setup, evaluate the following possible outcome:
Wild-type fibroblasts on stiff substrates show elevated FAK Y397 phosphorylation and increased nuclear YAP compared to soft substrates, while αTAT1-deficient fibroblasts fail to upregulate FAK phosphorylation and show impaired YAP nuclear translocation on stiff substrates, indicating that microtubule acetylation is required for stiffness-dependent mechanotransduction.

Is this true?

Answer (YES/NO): YES